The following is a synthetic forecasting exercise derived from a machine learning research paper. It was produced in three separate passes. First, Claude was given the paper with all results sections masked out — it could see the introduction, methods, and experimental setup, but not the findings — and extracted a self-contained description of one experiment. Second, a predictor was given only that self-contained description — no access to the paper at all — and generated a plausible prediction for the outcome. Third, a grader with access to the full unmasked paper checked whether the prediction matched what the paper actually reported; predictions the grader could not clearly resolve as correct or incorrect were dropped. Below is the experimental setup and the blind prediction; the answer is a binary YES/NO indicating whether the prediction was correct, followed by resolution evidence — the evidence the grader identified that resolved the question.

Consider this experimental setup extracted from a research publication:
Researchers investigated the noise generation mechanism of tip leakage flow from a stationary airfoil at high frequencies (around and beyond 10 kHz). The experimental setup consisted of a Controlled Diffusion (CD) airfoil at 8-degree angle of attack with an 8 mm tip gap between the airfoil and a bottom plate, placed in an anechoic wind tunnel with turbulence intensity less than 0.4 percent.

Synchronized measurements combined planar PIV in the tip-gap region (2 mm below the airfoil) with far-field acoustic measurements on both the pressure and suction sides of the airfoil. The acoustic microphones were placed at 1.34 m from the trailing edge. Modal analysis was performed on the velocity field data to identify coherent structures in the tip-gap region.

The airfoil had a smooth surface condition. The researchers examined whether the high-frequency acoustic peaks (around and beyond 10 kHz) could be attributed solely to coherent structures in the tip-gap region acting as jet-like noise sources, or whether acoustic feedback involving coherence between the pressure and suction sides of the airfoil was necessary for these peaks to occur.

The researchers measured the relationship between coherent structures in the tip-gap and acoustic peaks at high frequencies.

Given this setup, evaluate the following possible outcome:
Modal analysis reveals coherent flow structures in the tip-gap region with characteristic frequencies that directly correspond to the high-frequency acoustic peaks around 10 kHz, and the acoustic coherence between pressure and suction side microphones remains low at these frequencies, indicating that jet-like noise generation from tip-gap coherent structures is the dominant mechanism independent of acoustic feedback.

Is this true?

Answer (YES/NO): NO